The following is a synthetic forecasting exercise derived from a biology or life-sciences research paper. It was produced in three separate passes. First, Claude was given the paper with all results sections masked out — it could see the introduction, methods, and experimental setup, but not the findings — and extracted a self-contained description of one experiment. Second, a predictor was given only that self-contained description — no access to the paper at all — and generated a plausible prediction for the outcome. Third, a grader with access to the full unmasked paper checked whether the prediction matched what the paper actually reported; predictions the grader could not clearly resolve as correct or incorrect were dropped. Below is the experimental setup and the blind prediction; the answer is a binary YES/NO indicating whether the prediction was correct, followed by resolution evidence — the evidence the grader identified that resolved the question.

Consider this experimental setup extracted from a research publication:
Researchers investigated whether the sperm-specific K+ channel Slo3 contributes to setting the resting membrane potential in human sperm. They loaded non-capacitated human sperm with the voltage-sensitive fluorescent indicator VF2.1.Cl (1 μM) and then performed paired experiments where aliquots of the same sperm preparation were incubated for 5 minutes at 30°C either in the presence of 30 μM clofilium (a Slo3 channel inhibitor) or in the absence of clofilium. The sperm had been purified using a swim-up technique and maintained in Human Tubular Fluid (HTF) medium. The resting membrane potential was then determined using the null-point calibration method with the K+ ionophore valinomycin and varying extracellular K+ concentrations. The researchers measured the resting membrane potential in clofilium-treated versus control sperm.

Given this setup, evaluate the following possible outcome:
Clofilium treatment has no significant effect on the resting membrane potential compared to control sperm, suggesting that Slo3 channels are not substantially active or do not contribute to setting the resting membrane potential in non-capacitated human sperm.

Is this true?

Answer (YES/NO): NO